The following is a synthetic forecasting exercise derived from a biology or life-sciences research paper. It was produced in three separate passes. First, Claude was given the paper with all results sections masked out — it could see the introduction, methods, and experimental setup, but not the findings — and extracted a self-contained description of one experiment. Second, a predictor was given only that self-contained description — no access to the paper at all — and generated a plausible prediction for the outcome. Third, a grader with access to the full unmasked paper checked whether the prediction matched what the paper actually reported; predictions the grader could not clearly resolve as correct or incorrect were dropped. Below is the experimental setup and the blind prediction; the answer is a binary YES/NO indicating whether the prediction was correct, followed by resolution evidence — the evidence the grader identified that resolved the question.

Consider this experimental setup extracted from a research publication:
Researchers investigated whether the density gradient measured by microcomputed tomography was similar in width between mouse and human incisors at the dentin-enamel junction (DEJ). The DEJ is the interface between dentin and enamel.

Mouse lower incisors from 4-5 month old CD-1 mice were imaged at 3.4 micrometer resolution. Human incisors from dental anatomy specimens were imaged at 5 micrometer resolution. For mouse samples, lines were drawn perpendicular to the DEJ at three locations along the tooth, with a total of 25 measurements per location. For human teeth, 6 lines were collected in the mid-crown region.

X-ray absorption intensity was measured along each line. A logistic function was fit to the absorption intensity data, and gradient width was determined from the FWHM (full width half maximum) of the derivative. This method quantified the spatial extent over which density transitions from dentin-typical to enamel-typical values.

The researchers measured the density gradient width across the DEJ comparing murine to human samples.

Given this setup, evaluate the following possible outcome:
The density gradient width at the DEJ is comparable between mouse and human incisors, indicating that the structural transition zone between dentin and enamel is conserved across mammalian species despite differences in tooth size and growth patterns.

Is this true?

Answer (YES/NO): NO